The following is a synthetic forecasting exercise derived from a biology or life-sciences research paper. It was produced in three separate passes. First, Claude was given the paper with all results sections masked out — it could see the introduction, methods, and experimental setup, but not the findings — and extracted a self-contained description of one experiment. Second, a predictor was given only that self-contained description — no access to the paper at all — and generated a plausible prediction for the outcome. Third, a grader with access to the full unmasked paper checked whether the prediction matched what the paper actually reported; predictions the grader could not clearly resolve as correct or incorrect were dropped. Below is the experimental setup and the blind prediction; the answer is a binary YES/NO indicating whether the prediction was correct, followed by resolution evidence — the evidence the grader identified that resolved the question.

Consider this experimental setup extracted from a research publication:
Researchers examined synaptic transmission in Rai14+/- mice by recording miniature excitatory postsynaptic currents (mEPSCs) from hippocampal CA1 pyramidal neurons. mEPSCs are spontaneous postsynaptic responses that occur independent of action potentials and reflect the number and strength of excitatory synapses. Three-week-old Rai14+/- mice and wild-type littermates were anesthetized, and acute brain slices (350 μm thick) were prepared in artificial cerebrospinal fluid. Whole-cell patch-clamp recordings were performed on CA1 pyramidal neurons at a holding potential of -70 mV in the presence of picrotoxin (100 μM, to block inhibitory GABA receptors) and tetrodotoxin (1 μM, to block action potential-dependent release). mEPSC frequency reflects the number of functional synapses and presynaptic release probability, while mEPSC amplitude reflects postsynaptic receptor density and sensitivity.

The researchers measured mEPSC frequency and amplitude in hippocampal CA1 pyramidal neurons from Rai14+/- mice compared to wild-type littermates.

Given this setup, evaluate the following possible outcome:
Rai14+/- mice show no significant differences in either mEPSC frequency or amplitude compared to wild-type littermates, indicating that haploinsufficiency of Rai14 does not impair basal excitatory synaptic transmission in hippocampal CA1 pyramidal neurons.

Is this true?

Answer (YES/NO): NO